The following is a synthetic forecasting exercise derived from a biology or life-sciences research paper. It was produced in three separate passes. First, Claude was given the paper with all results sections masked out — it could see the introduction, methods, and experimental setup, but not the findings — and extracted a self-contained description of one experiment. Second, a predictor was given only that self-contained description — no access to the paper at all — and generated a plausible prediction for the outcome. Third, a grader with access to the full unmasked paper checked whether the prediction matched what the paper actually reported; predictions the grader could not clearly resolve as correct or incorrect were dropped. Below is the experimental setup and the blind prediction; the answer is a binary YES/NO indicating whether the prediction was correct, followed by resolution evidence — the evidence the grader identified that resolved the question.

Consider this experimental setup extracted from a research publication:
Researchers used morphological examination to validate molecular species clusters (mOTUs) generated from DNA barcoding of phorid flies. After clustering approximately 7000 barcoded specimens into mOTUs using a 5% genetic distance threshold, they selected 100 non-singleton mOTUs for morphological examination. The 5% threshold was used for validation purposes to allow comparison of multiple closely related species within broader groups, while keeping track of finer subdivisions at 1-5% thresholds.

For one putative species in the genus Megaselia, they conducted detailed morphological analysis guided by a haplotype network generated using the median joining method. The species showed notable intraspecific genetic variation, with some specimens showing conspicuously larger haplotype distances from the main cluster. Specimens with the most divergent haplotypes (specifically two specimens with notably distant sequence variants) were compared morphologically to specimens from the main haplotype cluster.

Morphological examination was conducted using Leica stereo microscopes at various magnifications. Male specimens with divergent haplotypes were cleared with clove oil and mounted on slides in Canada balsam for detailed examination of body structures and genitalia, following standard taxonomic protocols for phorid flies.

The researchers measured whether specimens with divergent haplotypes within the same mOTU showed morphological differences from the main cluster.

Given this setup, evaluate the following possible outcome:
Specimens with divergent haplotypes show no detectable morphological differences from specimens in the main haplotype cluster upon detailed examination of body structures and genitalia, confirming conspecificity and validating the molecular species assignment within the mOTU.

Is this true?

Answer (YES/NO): NO